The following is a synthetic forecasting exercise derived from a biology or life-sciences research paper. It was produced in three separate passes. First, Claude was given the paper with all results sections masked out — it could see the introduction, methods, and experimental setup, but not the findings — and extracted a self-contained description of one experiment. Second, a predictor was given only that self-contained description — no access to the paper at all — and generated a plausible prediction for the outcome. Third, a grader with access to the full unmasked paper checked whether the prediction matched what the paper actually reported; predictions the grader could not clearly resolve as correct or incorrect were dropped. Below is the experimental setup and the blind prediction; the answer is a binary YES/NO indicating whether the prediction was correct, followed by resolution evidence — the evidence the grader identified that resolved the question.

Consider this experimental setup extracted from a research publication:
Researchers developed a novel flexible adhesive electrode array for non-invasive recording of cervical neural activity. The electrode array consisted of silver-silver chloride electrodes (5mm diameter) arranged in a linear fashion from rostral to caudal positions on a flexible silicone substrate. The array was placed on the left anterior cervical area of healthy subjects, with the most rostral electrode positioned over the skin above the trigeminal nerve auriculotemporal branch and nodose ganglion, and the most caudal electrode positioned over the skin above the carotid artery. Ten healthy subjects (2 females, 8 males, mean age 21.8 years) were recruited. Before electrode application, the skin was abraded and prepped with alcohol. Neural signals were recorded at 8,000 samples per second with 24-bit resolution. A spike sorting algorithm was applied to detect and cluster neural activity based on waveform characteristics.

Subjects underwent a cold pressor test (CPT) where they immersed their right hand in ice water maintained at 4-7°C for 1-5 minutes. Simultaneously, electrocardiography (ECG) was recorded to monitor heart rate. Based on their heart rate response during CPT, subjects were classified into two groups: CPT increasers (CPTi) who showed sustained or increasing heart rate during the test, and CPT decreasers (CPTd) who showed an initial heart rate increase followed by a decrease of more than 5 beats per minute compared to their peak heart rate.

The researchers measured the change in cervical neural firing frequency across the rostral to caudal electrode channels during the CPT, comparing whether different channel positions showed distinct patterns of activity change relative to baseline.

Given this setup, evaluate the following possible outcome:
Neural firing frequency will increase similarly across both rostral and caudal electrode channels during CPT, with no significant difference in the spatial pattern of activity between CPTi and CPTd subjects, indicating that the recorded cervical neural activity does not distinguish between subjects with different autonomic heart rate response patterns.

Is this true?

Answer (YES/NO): NO